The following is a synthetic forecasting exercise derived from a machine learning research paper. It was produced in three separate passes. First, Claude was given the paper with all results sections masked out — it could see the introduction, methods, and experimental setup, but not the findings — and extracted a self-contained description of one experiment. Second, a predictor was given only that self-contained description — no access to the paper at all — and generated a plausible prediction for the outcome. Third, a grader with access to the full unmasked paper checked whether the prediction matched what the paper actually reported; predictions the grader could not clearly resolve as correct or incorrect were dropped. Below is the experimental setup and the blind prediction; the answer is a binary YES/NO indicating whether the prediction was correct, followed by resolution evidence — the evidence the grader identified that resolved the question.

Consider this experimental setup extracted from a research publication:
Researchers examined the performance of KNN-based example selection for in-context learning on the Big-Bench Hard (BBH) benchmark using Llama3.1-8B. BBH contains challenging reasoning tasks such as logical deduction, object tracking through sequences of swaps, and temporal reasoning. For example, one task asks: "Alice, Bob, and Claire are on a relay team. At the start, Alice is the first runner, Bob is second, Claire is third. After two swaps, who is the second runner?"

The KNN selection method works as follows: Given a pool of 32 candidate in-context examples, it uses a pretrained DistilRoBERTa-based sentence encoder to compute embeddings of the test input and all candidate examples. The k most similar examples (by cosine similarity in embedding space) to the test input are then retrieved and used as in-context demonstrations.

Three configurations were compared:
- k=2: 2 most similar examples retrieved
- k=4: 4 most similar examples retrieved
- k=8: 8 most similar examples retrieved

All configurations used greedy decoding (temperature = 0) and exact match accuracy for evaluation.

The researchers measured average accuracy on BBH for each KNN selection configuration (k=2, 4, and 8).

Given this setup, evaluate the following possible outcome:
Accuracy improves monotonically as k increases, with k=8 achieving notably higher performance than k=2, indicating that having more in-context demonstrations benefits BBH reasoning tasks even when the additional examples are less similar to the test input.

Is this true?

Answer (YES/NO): NO